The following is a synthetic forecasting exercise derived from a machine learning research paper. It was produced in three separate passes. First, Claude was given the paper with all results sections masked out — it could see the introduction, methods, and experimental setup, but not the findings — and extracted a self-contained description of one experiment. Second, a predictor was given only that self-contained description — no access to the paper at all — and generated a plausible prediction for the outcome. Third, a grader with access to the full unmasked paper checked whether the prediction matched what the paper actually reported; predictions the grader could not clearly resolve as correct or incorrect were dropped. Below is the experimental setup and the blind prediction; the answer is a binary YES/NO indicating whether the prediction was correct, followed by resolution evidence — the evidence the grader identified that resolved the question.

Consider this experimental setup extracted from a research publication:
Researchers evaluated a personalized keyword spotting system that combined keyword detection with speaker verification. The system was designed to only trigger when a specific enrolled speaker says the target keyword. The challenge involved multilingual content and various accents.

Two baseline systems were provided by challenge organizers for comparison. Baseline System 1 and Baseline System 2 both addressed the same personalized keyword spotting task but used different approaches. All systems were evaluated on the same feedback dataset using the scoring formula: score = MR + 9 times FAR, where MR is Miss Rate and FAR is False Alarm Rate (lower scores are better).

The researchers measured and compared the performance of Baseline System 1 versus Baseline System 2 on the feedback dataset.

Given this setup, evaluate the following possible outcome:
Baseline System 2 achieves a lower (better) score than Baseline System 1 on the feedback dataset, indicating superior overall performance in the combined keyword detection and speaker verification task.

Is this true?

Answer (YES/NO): NO